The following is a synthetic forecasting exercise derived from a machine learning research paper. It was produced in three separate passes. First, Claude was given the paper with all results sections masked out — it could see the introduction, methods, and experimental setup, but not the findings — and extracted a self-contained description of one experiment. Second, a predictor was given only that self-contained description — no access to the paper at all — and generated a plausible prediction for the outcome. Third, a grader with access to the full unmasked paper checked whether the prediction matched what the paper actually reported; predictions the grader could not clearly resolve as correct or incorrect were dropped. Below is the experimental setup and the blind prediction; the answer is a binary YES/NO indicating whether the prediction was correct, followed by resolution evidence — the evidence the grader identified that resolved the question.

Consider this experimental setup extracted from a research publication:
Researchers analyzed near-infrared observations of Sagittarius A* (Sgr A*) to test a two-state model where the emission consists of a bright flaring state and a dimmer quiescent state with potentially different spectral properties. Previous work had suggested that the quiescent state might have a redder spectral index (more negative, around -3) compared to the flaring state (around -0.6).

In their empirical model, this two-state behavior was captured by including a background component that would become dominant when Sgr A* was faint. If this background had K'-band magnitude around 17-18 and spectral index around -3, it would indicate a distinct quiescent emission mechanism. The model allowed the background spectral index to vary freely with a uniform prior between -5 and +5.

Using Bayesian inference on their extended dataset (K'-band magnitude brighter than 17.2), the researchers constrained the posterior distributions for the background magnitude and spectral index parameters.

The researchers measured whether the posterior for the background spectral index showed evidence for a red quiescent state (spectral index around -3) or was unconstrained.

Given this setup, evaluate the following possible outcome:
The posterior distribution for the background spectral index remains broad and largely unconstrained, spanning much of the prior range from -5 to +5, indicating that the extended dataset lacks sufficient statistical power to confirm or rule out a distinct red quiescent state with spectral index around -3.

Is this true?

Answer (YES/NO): NO